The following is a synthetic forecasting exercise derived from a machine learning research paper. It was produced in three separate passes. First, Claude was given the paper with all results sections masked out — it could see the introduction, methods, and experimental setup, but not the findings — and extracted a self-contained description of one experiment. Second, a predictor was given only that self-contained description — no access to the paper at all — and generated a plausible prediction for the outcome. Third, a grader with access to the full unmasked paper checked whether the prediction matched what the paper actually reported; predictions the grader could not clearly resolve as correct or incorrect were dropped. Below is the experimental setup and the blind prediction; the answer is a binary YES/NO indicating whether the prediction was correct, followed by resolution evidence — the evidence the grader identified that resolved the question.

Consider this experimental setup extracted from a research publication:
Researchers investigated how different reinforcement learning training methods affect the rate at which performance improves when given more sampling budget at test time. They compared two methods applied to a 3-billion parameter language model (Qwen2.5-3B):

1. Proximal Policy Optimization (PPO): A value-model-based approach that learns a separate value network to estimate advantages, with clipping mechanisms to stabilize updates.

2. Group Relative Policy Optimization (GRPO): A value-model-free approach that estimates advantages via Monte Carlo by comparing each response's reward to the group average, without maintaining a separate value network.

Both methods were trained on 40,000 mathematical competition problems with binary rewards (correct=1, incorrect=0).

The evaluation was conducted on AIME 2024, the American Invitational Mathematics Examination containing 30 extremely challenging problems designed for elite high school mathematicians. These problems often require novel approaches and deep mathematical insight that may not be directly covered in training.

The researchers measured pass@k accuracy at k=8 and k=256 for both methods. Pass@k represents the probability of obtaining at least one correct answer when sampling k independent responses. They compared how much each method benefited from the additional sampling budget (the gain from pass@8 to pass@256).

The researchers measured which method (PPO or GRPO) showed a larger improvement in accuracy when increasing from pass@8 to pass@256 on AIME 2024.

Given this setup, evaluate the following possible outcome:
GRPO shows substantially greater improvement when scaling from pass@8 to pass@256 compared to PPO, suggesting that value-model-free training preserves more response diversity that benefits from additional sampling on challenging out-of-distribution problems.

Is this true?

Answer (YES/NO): NO